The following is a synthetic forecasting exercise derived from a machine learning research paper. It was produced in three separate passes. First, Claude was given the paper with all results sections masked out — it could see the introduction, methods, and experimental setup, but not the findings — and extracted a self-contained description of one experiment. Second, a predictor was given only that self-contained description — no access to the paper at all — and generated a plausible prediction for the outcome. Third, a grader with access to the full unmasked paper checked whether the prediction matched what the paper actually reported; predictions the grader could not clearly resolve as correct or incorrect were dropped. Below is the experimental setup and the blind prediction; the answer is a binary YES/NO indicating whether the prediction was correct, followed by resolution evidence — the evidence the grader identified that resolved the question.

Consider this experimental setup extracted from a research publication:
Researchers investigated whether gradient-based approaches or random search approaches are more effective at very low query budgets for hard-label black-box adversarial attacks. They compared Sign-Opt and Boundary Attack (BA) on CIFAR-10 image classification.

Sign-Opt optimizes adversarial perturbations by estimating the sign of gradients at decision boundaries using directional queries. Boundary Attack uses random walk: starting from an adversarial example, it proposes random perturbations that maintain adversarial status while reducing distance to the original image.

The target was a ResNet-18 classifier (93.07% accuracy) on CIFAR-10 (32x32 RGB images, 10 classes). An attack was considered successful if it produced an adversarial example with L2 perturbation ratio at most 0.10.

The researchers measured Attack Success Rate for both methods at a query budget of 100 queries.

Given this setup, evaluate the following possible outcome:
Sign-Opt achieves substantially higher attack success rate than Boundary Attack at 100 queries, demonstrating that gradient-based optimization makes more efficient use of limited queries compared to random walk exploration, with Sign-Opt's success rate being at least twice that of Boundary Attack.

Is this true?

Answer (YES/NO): YES